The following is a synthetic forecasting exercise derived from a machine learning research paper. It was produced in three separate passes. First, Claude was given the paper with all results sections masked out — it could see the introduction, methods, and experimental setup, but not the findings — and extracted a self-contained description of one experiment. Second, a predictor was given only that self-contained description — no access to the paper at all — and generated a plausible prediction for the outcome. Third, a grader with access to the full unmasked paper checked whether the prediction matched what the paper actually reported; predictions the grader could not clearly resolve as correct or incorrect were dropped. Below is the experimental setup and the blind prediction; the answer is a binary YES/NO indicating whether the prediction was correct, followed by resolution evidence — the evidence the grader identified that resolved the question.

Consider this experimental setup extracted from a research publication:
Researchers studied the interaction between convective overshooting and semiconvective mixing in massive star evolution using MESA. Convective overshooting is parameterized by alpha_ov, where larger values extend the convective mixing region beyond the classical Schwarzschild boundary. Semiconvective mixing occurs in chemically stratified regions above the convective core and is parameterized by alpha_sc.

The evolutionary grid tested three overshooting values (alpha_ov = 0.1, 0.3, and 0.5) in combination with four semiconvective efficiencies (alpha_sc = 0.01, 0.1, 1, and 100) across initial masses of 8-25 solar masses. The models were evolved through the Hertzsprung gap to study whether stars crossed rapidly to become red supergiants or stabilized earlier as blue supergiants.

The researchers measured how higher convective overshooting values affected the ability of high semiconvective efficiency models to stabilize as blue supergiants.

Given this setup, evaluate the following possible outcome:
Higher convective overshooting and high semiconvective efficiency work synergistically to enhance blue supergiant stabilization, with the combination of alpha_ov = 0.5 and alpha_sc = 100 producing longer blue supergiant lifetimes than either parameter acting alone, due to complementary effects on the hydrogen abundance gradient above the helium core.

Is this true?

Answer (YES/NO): NO